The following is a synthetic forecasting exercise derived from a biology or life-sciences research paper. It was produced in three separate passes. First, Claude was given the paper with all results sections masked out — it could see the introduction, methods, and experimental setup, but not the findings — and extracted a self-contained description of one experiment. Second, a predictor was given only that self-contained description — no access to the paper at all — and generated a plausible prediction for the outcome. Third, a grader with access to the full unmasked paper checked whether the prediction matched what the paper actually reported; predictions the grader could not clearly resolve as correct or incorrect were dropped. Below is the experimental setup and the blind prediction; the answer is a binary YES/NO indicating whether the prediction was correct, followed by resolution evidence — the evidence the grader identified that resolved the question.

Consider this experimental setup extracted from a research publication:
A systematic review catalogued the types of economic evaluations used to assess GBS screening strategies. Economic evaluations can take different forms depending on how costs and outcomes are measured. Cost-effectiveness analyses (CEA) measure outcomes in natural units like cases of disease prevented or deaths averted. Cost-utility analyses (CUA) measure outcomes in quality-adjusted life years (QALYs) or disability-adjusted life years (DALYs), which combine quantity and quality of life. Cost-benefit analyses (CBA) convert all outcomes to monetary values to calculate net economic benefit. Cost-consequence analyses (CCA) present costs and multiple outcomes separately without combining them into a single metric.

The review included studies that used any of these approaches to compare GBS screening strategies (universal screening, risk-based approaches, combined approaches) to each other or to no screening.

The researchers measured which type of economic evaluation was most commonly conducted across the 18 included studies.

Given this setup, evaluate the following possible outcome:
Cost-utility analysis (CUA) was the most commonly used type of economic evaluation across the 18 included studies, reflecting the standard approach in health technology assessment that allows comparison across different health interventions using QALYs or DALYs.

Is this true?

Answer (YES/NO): NO